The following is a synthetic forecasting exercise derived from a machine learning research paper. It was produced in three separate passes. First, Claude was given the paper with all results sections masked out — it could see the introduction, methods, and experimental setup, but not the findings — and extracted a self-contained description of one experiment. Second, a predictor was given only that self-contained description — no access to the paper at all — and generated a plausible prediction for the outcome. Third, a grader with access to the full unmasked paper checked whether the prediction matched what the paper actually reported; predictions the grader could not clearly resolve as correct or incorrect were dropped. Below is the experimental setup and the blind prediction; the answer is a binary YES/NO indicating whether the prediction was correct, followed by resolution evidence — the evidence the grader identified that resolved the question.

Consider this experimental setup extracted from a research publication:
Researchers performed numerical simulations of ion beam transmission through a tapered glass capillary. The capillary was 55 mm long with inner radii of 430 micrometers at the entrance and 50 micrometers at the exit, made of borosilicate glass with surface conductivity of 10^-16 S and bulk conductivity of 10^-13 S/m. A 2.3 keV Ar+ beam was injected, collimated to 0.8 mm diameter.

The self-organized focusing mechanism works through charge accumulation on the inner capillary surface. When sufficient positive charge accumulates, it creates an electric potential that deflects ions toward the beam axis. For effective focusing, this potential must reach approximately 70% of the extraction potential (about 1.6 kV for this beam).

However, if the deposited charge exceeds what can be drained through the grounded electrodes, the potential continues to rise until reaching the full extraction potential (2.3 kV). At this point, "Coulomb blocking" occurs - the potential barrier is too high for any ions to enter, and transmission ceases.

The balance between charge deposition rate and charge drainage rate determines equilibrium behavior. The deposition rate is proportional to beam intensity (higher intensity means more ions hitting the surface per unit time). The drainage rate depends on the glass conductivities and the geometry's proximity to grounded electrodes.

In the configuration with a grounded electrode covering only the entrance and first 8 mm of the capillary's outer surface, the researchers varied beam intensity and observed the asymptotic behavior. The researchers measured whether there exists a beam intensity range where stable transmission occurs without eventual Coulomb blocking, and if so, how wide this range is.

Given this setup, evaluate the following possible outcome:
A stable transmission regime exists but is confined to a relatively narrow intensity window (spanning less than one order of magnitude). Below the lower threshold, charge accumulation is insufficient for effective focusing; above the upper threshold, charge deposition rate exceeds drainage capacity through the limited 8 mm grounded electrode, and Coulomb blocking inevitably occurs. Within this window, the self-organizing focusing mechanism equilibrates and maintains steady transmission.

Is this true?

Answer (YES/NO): YES